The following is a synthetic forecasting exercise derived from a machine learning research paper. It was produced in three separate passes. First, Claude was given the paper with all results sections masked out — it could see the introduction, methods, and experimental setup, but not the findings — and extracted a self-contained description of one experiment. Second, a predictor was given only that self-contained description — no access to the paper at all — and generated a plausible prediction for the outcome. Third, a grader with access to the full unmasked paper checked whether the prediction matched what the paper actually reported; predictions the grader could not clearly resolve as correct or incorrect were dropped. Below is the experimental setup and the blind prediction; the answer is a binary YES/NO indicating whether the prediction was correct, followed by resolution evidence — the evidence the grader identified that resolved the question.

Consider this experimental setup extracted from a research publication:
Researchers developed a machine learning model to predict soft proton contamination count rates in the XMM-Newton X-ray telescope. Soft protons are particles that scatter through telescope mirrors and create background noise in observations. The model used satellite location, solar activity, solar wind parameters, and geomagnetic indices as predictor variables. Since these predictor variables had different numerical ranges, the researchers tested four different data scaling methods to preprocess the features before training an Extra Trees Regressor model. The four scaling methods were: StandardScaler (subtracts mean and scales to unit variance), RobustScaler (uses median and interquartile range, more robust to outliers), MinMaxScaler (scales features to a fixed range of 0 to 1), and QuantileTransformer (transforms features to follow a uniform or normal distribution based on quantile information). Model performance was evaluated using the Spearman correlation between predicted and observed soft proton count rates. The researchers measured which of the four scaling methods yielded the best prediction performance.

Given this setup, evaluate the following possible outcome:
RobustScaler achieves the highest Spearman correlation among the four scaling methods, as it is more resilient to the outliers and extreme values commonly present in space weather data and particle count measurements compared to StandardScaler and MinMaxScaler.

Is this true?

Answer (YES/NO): NO